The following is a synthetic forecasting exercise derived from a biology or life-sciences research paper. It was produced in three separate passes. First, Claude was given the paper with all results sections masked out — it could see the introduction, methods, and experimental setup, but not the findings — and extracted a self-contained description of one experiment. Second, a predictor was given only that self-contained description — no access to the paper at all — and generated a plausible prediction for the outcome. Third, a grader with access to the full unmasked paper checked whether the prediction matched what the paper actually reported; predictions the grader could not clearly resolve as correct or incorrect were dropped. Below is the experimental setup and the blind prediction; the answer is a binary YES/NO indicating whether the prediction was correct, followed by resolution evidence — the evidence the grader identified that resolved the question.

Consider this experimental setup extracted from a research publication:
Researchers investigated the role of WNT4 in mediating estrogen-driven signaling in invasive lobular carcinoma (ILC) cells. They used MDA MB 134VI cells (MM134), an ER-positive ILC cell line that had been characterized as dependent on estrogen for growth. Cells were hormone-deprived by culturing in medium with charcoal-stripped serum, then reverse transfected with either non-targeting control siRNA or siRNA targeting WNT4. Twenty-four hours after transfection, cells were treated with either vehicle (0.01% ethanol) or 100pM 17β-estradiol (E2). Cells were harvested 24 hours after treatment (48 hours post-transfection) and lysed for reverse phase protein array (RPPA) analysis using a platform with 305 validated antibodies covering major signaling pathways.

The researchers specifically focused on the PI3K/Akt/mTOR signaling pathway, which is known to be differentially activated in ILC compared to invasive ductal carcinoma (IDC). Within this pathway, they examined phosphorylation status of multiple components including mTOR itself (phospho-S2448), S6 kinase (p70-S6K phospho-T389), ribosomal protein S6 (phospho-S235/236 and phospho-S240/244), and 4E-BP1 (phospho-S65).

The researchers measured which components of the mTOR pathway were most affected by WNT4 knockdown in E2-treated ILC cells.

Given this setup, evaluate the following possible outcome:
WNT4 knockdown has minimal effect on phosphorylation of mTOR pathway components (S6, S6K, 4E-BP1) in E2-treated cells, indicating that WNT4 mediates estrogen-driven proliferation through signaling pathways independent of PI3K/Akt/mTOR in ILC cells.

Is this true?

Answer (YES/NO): NO